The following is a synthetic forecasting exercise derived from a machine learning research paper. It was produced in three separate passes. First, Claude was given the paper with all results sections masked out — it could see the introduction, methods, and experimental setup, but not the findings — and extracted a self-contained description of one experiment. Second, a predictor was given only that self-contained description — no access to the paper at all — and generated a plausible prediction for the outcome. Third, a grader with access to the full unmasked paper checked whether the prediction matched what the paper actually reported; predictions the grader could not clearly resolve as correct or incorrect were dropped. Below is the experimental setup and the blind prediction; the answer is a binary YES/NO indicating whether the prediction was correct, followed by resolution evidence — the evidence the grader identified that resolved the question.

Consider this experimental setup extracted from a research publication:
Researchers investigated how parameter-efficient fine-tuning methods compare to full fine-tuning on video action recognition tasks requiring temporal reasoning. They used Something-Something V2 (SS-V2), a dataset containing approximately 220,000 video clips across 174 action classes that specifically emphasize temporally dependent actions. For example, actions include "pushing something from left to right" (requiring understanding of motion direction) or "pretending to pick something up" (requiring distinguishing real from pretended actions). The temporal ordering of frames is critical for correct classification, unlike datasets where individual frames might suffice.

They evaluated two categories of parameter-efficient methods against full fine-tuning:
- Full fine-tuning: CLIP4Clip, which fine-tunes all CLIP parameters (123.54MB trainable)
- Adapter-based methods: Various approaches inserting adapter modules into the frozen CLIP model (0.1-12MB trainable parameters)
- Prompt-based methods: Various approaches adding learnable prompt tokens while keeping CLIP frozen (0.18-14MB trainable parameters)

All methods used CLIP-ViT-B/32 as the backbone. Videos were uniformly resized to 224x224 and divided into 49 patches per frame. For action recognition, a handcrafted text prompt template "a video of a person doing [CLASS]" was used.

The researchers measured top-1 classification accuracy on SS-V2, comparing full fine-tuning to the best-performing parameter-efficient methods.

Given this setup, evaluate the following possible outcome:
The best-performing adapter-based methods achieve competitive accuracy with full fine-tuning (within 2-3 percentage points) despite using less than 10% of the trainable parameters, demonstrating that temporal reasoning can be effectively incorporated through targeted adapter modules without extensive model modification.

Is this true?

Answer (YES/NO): NO